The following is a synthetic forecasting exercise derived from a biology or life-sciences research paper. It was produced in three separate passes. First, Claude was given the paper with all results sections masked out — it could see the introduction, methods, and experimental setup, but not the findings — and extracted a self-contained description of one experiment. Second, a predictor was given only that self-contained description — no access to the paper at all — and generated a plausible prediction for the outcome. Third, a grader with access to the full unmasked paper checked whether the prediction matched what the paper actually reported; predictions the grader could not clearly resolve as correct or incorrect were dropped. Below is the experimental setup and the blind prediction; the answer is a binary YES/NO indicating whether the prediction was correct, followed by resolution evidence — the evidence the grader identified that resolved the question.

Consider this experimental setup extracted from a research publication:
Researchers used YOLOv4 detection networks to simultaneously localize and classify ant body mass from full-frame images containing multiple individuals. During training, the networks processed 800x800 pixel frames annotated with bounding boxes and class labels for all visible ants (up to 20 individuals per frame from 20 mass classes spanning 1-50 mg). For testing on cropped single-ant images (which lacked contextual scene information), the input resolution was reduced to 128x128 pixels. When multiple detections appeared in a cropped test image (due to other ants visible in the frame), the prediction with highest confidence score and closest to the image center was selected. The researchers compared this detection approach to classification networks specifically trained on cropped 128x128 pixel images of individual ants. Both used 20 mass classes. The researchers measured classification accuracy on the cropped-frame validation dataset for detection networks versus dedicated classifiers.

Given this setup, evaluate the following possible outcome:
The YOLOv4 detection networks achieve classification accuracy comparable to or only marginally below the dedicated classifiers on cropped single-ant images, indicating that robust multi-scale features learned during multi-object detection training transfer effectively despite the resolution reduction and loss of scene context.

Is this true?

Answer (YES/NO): YES